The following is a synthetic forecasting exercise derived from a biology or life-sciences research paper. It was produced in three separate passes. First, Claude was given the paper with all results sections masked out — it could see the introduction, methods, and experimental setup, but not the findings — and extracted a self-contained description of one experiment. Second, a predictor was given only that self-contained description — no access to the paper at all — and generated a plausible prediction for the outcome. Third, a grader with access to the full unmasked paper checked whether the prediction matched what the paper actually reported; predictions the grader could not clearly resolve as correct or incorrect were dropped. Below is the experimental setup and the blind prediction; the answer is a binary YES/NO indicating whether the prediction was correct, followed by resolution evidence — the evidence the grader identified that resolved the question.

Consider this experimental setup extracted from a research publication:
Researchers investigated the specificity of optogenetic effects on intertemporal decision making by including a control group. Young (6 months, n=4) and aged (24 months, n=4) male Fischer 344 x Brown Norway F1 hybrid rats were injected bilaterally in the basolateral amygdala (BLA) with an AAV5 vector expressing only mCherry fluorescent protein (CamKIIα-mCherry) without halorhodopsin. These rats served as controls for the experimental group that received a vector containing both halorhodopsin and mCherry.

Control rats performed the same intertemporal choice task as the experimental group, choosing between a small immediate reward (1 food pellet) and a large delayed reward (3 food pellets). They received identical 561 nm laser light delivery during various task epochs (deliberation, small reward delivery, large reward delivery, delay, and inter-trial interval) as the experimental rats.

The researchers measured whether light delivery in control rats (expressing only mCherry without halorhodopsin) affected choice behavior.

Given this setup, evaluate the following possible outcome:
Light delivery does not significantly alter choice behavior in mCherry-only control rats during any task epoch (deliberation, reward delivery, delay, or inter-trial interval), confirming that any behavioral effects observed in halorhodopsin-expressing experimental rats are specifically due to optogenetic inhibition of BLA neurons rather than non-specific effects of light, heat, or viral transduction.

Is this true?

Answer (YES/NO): NO